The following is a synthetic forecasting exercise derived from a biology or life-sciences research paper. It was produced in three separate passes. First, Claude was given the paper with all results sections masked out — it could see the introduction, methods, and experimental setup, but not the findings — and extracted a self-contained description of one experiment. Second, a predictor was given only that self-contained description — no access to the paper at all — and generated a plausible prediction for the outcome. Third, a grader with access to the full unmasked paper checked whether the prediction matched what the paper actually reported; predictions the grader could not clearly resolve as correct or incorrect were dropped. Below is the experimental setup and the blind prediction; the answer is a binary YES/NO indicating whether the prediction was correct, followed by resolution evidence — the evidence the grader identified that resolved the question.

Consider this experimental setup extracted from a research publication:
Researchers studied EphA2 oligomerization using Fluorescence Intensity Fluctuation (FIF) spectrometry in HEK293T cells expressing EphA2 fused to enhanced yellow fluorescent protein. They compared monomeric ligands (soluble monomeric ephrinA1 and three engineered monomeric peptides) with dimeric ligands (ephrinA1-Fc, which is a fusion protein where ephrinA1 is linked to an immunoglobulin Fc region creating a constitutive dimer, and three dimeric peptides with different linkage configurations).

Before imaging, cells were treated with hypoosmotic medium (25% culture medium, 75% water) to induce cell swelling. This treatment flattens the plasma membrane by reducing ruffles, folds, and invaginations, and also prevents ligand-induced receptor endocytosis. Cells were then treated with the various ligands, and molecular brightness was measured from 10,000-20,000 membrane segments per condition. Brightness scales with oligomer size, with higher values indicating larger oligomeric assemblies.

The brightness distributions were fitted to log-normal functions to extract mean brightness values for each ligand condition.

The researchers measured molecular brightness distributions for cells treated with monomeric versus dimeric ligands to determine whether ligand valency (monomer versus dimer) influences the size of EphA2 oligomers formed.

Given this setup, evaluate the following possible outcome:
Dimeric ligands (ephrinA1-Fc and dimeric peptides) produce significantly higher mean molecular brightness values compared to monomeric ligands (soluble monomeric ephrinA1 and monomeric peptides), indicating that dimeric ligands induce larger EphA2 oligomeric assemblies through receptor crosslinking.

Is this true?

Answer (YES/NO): YES